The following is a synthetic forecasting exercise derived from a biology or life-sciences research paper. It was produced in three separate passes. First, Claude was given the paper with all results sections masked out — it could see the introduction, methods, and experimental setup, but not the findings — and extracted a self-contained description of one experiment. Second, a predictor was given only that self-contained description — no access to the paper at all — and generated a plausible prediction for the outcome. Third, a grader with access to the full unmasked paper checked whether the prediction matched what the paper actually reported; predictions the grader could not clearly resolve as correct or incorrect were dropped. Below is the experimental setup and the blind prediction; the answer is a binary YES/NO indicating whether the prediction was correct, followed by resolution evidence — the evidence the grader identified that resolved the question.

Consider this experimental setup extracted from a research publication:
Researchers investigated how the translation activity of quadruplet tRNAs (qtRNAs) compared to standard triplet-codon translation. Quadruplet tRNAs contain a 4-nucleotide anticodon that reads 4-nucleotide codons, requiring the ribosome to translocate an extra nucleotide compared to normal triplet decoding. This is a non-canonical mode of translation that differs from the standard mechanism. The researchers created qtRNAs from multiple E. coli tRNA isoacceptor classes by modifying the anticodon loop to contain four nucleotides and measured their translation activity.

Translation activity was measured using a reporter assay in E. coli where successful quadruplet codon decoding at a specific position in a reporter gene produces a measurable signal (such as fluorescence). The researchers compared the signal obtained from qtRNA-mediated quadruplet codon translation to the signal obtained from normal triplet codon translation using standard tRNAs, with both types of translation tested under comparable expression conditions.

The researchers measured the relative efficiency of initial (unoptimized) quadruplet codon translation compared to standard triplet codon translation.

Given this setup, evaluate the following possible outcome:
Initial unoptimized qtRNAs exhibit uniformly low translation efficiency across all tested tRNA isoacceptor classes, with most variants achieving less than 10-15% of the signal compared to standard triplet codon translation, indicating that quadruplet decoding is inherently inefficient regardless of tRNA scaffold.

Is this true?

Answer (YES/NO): NO